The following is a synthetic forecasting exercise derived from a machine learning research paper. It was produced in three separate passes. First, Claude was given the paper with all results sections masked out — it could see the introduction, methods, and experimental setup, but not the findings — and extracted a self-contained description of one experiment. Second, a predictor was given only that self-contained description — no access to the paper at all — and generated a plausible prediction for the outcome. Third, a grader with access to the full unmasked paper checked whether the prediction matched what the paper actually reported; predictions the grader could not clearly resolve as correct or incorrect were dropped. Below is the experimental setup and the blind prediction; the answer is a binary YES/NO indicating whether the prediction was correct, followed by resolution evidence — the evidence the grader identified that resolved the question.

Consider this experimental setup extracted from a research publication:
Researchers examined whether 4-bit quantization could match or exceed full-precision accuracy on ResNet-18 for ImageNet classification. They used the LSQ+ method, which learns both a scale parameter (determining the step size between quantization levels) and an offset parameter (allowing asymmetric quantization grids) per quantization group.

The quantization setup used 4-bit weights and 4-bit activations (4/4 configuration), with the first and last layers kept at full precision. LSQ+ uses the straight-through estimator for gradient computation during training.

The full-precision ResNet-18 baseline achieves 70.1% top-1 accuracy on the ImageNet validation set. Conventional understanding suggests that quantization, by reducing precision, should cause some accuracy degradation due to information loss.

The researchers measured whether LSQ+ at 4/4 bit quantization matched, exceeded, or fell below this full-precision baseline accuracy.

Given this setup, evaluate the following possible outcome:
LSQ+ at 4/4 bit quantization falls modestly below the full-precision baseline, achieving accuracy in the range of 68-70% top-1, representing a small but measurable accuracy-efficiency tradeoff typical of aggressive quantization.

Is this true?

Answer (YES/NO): NO